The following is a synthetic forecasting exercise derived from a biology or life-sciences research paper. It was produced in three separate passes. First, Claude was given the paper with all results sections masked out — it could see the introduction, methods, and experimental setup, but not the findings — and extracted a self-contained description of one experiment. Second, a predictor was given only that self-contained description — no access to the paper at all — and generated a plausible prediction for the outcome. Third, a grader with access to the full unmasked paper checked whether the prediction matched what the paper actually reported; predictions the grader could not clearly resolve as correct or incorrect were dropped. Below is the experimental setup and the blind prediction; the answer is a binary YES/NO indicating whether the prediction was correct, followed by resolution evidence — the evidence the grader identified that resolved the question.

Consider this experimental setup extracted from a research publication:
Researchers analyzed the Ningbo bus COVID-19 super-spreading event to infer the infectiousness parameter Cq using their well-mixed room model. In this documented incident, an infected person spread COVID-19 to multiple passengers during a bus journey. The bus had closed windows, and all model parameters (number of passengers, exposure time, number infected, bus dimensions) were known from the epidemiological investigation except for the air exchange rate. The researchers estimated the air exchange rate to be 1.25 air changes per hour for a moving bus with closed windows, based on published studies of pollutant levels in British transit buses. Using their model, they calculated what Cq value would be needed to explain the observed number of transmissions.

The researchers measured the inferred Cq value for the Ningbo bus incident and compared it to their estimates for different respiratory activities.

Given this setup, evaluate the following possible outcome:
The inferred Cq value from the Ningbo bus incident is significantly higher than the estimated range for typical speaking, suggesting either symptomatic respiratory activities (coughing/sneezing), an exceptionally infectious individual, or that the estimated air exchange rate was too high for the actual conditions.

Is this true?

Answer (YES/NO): NO